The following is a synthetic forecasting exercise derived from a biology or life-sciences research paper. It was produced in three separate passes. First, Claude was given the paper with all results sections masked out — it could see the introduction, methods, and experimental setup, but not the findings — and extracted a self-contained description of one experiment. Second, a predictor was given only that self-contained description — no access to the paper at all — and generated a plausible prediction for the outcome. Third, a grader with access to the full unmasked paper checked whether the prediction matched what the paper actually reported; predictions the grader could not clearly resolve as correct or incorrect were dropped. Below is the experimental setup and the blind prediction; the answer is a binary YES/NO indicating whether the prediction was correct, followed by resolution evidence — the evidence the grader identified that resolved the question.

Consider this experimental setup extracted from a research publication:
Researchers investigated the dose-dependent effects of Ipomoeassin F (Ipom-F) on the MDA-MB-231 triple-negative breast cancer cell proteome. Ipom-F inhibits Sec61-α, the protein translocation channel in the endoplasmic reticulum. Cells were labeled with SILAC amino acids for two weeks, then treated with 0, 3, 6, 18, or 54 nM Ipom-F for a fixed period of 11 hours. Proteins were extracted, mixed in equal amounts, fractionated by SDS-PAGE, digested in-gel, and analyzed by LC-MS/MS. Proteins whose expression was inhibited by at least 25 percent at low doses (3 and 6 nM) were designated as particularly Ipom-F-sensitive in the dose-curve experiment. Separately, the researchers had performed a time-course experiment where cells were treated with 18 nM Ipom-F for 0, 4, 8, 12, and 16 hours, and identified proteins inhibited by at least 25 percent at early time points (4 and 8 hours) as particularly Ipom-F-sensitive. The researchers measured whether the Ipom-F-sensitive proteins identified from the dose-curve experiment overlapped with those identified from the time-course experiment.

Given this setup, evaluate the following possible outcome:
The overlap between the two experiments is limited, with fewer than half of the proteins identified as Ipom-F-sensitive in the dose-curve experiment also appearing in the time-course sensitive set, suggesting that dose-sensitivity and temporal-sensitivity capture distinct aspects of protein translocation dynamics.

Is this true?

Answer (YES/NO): YES